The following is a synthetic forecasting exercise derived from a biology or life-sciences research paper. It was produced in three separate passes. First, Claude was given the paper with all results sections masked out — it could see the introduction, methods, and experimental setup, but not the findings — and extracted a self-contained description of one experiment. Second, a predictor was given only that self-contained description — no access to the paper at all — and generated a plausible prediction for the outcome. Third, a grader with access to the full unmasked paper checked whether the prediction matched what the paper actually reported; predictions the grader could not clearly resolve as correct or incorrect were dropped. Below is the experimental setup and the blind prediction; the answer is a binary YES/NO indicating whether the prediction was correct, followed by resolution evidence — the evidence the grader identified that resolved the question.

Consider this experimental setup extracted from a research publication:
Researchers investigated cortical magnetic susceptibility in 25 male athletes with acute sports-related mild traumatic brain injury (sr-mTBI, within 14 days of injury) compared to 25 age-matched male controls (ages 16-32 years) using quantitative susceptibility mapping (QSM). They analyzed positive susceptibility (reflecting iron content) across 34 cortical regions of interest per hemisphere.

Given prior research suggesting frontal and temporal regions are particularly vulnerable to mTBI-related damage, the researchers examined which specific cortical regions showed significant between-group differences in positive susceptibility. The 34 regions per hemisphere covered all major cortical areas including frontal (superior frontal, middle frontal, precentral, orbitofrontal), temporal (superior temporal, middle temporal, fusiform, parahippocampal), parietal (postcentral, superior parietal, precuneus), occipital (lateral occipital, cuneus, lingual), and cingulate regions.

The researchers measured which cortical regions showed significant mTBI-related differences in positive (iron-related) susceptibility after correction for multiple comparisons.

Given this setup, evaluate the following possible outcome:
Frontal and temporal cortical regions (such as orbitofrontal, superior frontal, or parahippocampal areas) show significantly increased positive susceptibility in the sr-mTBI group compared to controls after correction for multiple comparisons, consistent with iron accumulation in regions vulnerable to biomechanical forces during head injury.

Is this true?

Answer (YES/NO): NO